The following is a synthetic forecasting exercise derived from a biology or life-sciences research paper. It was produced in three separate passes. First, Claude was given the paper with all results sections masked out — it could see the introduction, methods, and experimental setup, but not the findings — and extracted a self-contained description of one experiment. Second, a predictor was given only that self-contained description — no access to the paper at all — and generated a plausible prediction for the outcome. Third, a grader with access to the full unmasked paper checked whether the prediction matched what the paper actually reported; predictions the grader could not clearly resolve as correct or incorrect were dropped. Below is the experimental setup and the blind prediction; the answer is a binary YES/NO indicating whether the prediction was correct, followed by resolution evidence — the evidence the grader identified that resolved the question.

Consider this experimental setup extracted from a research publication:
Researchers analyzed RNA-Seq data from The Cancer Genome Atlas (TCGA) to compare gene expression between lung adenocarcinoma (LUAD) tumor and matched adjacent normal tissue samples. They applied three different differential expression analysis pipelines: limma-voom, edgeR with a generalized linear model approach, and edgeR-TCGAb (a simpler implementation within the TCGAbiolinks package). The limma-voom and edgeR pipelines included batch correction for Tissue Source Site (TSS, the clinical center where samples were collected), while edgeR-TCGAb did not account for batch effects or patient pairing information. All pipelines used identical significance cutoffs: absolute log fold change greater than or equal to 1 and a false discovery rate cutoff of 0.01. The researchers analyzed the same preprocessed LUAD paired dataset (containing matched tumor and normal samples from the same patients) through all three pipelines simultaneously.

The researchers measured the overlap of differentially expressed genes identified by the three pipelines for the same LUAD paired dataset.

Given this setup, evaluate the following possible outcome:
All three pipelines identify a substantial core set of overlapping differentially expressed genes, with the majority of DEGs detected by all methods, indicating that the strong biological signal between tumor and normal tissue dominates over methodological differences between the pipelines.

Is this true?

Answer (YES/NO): NO